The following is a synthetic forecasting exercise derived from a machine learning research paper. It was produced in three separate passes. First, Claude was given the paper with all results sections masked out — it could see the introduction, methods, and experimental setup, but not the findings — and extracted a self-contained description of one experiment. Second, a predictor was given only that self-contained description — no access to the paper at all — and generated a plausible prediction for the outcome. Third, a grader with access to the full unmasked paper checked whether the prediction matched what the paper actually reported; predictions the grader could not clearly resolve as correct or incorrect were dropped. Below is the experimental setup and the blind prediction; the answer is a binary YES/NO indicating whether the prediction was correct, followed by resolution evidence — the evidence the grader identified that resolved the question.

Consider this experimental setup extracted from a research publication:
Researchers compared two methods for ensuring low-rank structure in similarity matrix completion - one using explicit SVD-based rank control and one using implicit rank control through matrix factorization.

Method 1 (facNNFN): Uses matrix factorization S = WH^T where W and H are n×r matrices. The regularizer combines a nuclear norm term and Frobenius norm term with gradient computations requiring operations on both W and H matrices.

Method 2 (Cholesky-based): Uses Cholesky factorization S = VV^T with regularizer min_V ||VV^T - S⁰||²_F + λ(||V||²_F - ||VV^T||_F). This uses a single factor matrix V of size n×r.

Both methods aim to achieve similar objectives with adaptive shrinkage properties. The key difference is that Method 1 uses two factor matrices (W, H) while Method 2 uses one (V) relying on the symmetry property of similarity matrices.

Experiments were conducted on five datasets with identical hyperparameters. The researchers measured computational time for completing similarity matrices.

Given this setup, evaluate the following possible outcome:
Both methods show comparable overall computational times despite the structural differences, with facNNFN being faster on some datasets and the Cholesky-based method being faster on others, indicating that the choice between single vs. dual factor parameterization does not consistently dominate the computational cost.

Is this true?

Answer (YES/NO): NO